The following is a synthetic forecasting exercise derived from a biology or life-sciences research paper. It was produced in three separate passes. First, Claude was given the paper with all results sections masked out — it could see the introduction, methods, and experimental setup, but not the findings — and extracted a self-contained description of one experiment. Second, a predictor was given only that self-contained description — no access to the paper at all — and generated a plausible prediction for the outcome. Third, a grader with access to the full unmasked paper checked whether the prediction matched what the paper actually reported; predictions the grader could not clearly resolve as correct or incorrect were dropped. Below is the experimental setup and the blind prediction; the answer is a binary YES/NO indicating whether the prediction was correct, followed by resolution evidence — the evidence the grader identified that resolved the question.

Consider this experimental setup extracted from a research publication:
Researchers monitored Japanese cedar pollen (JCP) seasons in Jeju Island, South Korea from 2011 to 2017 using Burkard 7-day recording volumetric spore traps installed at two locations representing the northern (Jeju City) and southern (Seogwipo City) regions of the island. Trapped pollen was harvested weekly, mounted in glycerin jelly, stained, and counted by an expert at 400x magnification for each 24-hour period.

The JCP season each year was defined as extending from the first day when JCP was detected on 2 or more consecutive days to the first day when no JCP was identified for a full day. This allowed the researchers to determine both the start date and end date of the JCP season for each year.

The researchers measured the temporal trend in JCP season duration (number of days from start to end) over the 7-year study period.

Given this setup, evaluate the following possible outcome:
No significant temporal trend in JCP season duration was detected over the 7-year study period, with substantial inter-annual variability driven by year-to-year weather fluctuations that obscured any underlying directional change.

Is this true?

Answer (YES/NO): NO